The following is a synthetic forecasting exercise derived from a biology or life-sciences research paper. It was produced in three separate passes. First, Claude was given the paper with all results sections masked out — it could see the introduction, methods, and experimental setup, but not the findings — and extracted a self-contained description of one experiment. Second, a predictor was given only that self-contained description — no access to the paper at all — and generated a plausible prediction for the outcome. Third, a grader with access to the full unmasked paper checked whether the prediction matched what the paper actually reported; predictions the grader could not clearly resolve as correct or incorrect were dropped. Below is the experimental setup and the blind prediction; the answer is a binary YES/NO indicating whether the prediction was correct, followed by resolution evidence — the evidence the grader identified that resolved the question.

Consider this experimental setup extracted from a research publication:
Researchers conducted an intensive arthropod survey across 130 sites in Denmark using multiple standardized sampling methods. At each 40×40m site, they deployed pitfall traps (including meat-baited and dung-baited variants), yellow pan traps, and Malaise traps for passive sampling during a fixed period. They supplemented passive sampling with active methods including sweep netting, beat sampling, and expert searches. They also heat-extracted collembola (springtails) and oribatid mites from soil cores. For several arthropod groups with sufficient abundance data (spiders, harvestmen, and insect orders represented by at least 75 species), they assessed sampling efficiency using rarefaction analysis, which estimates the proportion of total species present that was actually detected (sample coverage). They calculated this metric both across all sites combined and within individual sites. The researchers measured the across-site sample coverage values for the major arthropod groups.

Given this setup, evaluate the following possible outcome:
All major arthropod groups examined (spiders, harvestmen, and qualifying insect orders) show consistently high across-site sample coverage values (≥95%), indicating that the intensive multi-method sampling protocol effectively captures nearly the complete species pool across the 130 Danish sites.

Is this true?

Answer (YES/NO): NO